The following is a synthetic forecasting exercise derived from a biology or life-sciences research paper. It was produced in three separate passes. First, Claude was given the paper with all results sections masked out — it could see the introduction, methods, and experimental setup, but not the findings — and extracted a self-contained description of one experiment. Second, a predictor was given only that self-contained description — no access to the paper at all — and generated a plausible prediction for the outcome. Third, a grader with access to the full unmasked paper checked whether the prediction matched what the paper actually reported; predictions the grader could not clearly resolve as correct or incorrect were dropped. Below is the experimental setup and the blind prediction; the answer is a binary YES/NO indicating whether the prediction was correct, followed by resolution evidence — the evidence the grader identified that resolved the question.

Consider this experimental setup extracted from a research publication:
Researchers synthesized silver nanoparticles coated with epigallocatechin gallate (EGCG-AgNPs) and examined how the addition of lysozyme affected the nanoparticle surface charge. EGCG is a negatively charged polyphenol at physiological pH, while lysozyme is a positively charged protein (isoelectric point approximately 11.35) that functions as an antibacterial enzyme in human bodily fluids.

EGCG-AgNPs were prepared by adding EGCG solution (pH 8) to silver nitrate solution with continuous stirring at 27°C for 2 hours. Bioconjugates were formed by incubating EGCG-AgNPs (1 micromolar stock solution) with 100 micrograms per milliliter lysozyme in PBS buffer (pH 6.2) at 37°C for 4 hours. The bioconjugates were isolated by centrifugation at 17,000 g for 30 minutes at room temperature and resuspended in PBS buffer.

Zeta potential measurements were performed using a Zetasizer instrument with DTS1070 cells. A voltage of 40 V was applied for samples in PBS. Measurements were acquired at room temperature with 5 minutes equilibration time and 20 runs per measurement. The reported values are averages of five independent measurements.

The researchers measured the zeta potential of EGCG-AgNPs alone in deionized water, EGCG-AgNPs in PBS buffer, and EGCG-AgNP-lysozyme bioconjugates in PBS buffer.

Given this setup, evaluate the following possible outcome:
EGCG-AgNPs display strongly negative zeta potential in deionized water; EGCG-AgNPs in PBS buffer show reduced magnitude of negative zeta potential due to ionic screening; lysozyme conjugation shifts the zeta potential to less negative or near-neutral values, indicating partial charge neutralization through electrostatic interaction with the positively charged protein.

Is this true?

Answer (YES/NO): NO